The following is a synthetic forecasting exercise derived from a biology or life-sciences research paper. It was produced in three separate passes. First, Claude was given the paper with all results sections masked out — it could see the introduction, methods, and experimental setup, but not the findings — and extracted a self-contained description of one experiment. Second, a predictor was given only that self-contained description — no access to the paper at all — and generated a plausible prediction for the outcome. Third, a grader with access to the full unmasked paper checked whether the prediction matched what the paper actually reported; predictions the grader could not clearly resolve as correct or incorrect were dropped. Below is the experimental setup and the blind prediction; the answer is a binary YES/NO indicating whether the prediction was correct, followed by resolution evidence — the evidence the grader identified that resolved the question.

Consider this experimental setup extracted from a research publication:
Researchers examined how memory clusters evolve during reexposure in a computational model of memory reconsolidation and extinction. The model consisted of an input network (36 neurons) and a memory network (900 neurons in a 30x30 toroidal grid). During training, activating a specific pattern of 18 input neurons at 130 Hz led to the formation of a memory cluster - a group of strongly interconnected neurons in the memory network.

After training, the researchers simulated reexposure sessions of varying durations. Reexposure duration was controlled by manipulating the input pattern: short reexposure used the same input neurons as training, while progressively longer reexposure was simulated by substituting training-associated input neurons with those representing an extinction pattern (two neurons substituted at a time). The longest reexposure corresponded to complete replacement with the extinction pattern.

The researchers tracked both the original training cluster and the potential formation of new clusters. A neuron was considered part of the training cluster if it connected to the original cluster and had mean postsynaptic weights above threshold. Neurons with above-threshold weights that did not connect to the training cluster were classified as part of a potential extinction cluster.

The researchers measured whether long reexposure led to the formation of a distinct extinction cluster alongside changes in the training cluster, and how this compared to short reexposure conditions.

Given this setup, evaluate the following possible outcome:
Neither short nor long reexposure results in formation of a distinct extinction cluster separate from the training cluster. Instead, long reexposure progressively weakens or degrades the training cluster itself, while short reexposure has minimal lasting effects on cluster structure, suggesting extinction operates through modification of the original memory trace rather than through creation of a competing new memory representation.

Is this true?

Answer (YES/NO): NO